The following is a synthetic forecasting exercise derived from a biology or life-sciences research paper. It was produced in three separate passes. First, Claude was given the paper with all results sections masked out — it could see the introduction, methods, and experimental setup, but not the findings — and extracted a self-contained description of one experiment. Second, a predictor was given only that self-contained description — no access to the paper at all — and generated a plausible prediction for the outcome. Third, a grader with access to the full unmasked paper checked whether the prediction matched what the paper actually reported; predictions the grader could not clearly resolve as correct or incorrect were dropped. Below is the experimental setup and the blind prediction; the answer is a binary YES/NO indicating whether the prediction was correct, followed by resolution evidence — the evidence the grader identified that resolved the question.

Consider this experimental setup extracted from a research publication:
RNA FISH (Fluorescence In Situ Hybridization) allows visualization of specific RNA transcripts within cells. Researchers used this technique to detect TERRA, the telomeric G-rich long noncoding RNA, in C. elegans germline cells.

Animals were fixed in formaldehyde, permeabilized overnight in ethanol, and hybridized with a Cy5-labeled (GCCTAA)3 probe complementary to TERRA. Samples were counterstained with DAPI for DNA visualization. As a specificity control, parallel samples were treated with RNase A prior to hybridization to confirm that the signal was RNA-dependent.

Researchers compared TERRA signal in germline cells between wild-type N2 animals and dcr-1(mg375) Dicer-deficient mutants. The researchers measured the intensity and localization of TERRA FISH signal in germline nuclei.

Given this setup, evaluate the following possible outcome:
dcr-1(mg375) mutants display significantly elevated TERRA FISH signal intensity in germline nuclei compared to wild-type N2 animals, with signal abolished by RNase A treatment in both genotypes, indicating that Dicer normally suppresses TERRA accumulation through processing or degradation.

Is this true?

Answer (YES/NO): NO